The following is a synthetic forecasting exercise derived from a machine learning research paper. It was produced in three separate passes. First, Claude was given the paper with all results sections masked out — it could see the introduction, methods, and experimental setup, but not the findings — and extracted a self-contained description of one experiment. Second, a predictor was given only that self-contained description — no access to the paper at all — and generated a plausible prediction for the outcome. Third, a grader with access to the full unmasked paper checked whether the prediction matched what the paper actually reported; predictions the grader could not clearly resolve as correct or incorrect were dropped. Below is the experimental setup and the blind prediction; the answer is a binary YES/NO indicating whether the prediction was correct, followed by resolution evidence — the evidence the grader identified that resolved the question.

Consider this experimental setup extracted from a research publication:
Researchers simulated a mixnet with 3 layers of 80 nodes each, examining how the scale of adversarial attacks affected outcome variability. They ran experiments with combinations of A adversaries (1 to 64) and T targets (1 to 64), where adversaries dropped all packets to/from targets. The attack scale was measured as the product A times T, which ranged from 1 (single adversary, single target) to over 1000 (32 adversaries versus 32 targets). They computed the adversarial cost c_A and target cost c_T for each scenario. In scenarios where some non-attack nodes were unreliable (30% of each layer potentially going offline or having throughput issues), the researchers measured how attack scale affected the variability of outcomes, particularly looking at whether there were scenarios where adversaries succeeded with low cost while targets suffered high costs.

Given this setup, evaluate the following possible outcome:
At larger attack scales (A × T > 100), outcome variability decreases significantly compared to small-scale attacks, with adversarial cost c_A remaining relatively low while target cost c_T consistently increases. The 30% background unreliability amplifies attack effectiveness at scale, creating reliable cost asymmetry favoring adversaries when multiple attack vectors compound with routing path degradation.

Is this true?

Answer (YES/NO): NO